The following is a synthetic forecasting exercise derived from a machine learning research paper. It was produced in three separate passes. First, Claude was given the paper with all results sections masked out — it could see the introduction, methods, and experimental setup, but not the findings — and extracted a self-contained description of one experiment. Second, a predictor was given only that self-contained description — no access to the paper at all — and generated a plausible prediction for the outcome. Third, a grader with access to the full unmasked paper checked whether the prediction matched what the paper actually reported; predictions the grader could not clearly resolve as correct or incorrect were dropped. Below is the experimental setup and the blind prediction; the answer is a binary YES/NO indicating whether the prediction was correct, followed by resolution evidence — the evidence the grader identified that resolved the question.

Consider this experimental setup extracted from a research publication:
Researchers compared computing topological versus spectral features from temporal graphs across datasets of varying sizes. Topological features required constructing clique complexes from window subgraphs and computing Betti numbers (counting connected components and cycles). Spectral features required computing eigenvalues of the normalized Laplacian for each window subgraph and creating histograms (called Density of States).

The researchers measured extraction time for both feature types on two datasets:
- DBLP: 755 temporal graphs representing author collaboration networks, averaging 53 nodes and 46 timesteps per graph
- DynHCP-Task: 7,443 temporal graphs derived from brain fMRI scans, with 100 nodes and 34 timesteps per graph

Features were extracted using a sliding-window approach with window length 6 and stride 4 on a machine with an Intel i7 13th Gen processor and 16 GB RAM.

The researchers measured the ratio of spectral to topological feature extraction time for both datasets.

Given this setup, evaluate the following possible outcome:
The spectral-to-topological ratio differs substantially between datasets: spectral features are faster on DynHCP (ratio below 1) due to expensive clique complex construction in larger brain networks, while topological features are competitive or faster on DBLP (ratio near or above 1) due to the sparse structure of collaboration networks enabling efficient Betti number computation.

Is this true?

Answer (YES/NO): YES